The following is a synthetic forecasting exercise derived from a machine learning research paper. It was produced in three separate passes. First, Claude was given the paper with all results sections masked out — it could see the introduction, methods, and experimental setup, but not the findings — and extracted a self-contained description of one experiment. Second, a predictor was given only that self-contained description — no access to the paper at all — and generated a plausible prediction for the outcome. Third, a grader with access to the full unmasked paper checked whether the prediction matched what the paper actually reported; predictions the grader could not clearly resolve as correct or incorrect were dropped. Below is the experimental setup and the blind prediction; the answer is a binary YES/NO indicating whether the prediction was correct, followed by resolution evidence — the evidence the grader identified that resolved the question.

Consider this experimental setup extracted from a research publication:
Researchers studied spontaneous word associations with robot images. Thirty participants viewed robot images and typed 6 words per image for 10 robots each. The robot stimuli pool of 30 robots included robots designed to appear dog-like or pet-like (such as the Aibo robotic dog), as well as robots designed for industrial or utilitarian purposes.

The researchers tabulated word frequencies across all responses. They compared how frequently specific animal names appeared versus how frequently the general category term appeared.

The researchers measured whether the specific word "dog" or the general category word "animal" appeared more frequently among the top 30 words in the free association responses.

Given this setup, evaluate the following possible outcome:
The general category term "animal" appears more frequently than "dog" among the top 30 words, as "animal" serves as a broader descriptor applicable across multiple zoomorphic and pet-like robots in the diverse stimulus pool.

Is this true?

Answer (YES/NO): NO